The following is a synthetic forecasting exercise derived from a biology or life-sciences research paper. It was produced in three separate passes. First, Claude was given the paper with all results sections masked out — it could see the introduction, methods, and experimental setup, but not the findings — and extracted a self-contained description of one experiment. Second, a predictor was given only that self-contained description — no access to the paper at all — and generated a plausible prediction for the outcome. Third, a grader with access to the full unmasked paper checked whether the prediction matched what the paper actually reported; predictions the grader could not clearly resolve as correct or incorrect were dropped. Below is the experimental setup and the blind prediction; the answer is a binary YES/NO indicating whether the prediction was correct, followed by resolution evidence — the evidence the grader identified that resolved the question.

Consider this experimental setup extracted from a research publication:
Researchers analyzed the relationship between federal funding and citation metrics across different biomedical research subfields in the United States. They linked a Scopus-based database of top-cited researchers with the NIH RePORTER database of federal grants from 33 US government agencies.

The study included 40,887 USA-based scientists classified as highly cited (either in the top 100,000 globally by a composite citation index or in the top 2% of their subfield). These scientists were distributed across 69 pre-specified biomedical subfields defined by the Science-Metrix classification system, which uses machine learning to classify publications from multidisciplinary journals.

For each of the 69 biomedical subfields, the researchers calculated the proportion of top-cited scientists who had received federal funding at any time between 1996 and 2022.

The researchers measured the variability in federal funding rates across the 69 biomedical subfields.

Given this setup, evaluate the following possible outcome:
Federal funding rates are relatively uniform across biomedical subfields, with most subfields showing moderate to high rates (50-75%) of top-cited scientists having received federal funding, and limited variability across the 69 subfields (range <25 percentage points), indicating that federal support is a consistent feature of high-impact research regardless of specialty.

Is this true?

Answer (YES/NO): NO